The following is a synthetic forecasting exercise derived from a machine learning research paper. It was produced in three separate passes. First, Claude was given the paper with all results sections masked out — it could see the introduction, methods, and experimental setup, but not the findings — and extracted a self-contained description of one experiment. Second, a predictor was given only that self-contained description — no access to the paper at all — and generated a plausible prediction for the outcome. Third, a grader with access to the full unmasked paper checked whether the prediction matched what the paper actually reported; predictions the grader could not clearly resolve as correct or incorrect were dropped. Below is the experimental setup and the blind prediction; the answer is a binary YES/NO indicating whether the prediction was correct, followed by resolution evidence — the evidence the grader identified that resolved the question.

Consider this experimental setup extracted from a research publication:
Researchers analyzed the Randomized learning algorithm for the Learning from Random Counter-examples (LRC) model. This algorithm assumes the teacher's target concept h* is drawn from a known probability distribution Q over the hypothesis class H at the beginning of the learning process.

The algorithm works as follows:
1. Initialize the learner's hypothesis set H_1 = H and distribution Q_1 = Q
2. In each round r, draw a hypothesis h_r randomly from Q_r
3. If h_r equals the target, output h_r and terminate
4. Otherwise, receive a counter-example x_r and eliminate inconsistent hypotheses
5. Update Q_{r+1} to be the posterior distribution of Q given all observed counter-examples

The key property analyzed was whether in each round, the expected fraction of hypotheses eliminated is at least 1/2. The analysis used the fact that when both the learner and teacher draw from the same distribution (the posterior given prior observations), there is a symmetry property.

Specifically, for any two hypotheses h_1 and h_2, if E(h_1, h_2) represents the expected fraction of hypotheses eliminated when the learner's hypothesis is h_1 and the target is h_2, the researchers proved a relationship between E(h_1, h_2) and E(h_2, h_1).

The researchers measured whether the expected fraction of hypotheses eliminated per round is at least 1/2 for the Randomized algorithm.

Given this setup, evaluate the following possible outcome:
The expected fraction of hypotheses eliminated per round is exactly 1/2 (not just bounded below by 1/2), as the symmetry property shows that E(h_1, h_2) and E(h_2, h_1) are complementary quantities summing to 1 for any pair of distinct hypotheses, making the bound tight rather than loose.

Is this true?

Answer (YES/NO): NO